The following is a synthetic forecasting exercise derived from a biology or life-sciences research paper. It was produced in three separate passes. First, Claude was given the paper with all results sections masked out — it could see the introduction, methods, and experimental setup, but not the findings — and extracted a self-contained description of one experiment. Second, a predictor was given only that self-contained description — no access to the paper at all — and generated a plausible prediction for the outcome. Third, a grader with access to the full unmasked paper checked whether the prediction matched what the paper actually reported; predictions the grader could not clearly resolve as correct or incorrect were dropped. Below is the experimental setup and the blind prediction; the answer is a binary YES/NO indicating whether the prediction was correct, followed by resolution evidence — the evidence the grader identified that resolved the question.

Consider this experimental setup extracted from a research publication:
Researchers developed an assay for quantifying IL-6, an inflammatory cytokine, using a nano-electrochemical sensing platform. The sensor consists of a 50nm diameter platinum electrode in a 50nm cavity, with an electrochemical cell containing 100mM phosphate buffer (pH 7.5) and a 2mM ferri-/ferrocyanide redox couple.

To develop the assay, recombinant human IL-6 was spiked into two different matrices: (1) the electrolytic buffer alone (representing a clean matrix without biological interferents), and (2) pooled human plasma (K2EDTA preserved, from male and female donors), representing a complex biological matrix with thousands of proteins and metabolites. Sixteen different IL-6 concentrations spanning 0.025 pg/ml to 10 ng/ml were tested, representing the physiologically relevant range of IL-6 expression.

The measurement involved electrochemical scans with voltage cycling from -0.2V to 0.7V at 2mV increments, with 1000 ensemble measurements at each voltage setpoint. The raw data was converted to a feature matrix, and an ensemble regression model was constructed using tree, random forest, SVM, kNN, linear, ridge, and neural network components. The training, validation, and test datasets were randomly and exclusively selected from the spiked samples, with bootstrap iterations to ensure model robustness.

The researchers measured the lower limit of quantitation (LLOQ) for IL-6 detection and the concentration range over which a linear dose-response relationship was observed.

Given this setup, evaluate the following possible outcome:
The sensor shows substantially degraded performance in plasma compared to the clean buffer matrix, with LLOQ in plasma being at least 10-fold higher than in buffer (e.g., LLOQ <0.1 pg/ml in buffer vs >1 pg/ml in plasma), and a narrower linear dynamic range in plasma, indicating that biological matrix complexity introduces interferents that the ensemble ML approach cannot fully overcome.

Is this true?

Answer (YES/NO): NO